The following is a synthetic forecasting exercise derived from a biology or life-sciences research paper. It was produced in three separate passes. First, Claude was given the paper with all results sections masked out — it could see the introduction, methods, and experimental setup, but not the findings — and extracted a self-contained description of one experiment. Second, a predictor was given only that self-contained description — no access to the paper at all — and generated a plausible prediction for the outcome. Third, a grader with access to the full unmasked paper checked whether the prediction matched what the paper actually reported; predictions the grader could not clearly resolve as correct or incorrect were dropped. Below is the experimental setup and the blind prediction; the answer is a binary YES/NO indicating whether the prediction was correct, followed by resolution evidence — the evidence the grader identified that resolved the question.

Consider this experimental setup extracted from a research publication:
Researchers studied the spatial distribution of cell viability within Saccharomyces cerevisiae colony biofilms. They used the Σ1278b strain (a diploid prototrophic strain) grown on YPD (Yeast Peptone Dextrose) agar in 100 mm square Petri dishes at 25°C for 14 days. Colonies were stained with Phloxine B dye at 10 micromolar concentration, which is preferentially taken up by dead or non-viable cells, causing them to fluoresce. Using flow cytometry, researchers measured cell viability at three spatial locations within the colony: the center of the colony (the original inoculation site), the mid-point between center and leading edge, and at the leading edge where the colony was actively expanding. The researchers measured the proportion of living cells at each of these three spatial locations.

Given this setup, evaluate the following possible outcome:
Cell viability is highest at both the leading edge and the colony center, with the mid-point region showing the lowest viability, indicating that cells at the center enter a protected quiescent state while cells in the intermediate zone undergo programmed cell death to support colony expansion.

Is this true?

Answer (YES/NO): NO